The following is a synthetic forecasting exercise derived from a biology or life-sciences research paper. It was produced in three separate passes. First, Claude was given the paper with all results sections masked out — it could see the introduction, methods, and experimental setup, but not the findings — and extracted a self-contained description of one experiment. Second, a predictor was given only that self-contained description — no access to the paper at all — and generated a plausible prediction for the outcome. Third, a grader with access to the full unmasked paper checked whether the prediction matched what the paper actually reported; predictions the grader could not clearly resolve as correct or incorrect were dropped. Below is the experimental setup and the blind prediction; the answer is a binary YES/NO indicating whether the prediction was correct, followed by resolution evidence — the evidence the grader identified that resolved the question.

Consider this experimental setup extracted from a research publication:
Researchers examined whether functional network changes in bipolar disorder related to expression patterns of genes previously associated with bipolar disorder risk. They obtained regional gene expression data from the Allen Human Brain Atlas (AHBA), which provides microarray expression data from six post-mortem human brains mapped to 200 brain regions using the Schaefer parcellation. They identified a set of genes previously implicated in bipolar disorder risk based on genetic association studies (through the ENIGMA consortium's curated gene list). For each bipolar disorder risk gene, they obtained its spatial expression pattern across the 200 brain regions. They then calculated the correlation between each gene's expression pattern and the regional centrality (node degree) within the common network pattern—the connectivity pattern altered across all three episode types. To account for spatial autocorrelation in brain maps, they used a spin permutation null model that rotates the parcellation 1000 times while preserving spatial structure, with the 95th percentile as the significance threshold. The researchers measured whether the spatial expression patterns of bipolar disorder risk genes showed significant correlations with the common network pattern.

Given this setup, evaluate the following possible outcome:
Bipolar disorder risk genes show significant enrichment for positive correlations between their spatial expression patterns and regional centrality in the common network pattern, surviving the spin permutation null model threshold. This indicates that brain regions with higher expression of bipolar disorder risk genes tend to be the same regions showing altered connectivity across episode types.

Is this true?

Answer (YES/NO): NO